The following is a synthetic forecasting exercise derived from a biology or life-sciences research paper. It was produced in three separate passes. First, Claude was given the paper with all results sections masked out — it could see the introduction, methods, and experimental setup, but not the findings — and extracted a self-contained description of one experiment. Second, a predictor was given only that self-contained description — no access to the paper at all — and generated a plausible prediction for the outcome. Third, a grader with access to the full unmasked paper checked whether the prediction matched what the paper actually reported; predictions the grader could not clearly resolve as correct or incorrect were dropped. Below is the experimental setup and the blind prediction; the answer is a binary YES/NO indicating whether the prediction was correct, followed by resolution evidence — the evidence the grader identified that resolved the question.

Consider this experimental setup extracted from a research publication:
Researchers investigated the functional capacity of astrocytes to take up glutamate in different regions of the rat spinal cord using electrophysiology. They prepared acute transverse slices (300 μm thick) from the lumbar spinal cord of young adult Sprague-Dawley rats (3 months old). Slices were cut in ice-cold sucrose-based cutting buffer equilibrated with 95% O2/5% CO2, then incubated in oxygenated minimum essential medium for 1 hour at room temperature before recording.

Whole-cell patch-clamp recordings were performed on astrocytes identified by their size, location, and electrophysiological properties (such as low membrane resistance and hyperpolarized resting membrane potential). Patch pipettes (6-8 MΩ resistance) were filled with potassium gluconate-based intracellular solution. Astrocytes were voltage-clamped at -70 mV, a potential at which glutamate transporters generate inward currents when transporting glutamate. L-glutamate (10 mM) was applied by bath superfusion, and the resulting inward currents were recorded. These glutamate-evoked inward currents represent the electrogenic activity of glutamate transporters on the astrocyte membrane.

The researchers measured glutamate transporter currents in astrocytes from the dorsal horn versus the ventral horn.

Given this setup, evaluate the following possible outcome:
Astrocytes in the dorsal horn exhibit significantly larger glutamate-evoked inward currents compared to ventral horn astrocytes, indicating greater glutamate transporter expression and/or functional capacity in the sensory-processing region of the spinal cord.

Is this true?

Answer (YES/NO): NO